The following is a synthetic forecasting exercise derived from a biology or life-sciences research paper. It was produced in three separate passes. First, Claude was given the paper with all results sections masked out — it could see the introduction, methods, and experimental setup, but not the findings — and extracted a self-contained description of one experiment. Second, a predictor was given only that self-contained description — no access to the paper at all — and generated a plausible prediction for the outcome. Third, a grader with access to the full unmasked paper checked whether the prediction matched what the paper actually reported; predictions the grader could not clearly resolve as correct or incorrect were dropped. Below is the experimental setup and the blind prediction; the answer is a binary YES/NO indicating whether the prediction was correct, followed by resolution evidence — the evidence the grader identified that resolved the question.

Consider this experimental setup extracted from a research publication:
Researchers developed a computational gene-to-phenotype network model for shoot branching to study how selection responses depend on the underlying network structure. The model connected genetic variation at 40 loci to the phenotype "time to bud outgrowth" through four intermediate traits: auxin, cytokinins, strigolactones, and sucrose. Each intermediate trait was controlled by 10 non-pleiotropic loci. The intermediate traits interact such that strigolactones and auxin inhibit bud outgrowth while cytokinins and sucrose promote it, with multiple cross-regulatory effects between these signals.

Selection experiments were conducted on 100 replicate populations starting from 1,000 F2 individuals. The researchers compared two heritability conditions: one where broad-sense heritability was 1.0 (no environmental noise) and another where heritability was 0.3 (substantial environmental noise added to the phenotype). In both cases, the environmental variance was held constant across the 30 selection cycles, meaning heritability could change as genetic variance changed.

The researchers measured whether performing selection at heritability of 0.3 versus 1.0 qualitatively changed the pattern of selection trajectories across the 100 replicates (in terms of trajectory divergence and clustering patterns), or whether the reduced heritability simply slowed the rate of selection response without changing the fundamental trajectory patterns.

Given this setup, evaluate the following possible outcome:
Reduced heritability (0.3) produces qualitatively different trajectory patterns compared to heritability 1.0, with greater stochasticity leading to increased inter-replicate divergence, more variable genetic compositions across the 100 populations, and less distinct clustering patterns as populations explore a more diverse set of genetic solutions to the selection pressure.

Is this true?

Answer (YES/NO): NO